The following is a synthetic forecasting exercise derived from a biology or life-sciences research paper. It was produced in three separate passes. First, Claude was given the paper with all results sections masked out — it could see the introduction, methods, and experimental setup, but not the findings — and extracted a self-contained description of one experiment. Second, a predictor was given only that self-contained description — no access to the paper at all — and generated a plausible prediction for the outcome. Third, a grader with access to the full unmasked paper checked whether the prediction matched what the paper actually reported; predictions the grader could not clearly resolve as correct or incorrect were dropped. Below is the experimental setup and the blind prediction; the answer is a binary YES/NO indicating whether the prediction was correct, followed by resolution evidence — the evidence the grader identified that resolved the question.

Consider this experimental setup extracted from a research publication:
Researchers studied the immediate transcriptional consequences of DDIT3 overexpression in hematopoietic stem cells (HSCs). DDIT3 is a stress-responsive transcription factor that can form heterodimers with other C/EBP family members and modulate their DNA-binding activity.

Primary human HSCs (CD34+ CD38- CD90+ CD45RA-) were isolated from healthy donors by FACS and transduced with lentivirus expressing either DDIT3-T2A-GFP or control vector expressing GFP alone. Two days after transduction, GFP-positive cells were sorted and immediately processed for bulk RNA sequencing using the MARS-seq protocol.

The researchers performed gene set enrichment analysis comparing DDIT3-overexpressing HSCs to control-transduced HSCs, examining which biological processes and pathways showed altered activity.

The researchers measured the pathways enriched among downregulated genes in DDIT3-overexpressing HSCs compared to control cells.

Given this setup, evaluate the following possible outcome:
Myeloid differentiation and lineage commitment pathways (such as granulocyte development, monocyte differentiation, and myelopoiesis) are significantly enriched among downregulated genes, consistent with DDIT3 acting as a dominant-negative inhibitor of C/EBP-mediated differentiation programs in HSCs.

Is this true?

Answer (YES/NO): NO